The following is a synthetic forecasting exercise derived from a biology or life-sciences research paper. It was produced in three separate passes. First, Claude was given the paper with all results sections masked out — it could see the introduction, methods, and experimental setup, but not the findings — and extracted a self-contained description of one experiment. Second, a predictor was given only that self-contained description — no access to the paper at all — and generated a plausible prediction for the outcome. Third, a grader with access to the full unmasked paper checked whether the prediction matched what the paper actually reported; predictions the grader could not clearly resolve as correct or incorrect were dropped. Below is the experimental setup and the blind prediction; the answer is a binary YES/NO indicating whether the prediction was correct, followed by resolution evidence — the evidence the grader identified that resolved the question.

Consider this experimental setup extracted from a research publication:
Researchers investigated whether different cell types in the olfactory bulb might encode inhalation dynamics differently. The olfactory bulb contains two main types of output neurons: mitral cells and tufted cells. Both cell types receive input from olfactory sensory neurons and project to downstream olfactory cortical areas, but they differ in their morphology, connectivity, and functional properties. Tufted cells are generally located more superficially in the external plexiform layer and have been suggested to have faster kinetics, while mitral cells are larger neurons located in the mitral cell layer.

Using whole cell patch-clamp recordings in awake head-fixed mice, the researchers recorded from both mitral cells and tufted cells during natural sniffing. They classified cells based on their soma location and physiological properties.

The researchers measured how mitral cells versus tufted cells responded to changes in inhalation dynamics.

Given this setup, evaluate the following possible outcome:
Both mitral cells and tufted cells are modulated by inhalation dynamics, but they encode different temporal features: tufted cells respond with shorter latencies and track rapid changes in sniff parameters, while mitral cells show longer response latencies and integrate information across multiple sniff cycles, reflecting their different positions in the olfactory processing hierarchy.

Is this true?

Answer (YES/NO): NO